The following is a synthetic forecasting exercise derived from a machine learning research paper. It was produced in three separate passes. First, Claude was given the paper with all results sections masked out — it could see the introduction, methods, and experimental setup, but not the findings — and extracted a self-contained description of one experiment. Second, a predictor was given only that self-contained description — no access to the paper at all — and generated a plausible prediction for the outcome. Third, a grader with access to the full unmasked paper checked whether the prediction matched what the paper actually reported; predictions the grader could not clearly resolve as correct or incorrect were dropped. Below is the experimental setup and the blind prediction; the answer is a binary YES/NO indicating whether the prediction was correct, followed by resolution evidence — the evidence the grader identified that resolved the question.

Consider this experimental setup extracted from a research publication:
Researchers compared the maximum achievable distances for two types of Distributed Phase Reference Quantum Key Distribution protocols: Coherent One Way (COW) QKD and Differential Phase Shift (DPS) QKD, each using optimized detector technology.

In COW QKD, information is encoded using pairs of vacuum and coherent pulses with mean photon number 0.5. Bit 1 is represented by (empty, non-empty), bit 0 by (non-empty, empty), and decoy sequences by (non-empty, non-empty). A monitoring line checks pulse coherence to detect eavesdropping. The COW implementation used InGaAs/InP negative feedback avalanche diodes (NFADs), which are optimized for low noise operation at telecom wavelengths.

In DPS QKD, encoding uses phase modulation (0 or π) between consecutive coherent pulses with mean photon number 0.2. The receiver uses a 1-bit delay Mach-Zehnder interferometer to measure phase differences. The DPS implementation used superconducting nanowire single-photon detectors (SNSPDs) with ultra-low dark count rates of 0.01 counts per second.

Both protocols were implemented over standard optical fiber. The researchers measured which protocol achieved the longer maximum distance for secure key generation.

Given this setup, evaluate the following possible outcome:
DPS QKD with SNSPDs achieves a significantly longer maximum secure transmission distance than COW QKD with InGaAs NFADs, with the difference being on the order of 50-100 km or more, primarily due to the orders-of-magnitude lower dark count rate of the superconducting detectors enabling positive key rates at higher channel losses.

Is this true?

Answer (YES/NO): NO